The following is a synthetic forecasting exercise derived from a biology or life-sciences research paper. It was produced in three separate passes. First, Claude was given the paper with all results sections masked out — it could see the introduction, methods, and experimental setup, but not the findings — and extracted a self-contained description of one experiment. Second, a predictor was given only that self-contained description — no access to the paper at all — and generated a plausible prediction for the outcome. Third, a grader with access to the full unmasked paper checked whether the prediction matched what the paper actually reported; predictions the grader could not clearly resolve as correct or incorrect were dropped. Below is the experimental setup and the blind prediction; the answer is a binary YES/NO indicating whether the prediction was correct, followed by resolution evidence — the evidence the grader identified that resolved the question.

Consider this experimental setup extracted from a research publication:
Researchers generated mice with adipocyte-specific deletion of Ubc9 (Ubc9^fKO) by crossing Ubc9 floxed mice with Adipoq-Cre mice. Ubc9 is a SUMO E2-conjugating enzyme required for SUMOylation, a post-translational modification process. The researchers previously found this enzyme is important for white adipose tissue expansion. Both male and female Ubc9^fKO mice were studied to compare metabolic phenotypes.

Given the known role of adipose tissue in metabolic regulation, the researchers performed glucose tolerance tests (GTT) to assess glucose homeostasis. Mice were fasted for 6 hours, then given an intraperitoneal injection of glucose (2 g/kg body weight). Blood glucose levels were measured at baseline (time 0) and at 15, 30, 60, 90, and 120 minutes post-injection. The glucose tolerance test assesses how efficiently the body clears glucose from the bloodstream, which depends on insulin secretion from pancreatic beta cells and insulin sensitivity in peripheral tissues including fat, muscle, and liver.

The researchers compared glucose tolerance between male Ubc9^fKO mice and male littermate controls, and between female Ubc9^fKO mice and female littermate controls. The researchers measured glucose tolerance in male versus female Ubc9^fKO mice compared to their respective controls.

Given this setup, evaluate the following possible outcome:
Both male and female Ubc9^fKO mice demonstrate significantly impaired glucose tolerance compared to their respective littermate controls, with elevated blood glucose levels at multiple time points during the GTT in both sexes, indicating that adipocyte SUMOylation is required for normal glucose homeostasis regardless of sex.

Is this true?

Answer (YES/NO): NO